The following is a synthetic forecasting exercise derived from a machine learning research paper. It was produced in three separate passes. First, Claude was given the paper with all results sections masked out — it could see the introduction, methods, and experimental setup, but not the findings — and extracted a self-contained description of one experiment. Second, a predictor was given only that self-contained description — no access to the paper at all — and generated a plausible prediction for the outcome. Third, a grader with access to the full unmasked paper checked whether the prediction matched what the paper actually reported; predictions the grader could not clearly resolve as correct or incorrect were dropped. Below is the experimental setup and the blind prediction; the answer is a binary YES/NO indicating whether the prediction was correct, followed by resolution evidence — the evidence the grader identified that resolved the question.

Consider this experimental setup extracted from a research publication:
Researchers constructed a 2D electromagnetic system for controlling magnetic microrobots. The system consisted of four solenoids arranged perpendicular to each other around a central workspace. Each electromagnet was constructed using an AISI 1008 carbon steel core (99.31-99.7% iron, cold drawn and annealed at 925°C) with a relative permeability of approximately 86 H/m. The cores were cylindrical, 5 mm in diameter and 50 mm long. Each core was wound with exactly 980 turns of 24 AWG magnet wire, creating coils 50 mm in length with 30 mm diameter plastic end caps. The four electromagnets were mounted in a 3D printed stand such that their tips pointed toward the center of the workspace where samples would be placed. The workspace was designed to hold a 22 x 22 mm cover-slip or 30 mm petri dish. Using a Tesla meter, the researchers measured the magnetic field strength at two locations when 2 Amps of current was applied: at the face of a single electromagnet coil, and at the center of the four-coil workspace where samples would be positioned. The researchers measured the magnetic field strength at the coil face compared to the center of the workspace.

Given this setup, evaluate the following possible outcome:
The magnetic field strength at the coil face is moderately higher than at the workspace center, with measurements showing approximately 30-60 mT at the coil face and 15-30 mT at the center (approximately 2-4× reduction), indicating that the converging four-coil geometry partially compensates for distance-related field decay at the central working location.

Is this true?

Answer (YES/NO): NO